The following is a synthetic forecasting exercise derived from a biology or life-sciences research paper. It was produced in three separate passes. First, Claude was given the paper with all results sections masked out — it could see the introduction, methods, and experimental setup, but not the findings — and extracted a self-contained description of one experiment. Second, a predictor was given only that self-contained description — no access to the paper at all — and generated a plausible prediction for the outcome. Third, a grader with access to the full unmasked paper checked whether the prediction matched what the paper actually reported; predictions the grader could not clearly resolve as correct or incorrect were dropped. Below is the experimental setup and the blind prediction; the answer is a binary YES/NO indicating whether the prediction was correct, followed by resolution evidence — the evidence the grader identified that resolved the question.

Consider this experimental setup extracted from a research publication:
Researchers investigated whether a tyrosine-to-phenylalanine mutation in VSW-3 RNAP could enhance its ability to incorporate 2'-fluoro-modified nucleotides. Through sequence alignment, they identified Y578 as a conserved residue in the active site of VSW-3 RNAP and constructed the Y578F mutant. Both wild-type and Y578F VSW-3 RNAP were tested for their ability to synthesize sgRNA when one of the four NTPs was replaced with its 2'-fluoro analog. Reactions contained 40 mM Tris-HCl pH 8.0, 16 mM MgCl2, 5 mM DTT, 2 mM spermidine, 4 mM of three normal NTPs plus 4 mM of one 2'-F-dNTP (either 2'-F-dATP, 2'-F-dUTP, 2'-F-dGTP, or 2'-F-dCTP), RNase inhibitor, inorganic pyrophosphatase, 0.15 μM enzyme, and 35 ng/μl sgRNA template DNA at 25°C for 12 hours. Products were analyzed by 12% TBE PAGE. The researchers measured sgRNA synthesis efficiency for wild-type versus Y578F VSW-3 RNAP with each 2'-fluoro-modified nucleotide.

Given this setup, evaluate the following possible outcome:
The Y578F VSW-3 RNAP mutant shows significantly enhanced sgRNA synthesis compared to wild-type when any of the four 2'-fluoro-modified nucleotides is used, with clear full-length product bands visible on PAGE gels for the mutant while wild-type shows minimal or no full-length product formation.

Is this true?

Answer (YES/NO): NO